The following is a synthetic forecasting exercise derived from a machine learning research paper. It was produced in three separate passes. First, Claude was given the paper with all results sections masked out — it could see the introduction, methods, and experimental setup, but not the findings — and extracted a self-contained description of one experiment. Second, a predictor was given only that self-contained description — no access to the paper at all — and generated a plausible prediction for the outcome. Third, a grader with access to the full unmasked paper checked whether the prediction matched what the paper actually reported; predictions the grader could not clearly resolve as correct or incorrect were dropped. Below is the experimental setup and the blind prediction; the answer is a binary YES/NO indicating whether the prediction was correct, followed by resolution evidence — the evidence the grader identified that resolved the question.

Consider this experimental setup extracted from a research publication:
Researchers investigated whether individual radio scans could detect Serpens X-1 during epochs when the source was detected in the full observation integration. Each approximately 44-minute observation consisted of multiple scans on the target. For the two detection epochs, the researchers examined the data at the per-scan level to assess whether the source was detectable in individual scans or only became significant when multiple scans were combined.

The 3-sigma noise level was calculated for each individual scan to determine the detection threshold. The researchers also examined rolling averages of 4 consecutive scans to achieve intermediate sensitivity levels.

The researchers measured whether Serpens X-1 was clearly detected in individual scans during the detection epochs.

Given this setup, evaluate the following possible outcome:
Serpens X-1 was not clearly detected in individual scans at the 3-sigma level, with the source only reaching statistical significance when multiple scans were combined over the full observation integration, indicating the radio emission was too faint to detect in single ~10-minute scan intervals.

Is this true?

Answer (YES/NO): YES